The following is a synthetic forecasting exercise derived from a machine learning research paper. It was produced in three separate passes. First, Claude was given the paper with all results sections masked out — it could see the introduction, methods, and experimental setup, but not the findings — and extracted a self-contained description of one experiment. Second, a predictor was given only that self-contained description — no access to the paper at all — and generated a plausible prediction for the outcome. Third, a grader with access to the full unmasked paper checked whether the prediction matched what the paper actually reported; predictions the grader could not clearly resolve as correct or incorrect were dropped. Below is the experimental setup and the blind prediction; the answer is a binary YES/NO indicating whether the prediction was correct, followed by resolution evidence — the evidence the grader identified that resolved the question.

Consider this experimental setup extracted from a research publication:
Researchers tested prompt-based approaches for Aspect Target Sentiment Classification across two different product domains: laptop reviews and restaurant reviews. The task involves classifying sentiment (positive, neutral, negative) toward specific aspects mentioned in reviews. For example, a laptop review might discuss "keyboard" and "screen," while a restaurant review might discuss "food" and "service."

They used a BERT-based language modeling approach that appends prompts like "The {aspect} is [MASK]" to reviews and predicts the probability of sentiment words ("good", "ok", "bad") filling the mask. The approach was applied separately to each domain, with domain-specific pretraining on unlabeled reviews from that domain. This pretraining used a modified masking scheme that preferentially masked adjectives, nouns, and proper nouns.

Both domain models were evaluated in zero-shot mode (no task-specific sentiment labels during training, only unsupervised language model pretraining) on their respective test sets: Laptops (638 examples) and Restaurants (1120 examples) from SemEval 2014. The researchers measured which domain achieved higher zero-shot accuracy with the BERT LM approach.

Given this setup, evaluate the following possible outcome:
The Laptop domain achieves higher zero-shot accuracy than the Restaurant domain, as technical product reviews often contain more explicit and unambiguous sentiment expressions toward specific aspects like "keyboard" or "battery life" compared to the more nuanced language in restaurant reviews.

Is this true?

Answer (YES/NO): NO